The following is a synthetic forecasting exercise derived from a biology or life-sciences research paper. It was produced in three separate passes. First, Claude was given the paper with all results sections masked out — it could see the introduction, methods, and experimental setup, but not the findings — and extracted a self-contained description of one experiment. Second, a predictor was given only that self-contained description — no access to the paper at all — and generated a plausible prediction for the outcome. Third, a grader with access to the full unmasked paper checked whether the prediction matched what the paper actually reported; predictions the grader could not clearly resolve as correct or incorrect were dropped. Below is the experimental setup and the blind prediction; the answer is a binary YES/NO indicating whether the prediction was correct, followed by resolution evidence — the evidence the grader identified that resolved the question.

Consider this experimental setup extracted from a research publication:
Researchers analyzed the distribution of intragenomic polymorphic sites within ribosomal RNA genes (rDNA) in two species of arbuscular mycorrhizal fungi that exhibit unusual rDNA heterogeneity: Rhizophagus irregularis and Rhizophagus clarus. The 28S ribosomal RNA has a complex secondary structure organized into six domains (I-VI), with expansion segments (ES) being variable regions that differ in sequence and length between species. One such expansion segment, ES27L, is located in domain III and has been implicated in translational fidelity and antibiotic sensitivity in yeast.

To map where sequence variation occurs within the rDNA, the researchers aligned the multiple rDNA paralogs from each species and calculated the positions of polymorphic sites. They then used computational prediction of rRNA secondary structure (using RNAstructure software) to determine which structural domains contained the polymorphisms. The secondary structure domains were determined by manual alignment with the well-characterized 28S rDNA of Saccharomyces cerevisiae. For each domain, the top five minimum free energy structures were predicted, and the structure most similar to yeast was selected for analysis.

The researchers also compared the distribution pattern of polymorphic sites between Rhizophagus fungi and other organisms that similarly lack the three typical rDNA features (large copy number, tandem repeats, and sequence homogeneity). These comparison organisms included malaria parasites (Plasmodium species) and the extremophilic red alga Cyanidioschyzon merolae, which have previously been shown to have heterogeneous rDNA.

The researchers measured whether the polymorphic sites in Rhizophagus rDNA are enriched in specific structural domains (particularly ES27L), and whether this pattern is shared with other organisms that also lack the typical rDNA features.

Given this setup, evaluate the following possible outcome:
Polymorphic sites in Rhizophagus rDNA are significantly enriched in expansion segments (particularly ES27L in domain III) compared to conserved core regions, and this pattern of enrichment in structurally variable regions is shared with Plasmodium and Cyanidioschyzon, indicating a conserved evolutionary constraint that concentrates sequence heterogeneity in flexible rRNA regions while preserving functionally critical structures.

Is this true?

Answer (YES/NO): NO